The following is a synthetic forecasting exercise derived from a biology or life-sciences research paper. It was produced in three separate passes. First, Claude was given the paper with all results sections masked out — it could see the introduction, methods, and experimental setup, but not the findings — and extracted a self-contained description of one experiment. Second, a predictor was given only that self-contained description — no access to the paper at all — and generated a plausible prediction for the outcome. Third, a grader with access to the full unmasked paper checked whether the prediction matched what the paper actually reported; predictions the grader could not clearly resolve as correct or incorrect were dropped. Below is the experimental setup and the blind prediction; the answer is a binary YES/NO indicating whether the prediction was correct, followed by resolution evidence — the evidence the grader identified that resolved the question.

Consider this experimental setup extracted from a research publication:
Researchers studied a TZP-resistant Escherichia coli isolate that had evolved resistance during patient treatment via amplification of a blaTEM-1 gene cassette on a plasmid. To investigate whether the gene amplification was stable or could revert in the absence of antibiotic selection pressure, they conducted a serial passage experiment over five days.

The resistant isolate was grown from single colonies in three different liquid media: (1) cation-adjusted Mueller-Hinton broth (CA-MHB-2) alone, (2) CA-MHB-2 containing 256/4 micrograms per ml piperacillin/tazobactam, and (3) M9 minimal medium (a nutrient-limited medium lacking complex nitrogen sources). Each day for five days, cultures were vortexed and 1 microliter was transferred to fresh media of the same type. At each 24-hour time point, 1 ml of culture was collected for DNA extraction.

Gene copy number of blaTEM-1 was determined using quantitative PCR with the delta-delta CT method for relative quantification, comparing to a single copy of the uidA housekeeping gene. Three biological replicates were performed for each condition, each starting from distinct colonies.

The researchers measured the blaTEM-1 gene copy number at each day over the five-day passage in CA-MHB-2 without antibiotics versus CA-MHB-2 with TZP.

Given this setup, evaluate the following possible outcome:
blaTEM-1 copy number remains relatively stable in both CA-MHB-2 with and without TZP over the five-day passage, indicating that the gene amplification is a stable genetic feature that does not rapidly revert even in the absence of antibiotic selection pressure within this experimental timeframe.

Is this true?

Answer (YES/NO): NO